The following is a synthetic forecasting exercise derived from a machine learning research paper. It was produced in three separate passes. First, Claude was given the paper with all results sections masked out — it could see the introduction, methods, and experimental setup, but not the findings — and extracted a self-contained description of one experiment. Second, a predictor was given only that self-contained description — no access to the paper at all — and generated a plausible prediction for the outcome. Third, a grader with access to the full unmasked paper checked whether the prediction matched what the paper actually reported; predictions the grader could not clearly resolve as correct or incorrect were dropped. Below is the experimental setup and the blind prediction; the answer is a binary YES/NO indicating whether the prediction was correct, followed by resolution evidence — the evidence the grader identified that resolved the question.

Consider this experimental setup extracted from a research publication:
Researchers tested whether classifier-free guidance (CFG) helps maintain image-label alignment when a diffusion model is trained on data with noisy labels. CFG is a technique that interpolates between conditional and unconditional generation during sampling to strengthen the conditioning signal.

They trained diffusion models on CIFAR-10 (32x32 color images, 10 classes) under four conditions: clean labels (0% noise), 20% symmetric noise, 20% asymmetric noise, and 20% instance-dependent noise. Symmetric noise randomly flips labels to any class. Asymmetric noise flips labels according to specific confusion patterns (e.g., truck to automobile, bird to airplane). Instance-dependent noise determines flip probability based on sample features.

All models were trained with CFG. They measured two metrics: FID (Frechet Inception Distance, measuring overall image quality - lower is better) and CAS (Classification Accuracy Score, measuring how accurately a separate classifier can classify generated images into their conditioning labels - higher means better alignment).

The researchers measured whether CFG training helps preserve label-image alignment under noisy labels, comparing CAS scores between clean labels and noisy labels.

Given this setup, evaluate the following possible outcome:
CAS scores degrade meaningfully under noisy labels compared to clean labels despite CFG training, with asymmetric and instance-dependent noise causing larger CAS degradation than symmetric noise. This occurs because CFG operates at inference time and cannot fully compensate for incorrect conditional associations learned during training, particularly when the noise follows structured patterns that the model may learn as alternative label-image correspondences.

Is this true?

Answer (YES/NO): YES